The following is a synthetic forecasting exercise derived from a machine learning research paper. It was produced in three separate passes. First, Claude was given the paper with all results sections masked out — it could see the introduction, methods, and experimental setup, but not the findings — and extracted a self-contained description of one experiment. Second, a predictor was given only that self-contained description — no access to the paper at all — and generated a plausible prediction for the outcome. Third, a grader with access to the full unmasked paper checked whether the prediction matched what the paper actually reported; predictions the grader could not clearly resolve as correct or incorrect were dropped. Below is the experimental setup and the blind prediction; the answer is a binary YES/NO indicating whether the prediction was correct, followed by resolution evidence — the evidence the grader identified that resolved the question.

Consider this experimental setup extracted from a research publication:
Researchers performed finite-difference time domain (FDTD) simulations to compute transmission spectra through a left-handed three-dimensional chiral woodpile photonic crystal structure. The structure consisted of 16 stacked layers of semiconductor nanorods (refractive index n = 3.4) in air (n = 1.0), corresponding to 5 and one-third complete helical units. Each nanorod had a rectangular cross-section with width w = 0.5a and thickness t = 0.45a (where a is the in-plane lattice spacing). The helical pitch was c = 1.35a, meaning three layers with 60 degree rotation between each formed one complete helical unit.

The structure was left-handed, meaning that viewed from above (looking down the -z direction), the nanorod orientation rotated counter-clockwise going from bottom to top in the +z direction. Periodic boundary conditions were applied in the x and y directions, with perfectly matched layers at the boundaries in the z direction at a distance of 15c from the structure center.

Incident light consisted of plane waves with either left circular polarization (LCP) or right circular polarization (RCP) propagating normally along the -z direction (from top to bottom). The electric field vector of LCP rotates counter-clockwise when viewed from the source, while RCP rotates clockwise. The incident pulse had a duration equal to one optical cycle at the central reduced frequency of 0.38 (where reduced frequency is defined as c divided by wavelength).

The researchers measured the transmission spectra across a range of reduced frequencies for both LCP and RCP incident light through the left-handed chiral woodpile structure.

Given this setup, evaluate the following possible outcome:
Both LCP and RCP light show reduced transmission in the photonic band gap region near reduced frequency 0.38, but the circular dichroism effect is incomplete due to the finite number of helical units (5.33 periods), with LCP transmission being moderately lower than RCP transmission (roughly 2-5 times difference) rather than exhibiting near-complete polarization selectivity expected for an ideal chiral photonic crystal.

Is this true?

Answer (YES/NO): NO